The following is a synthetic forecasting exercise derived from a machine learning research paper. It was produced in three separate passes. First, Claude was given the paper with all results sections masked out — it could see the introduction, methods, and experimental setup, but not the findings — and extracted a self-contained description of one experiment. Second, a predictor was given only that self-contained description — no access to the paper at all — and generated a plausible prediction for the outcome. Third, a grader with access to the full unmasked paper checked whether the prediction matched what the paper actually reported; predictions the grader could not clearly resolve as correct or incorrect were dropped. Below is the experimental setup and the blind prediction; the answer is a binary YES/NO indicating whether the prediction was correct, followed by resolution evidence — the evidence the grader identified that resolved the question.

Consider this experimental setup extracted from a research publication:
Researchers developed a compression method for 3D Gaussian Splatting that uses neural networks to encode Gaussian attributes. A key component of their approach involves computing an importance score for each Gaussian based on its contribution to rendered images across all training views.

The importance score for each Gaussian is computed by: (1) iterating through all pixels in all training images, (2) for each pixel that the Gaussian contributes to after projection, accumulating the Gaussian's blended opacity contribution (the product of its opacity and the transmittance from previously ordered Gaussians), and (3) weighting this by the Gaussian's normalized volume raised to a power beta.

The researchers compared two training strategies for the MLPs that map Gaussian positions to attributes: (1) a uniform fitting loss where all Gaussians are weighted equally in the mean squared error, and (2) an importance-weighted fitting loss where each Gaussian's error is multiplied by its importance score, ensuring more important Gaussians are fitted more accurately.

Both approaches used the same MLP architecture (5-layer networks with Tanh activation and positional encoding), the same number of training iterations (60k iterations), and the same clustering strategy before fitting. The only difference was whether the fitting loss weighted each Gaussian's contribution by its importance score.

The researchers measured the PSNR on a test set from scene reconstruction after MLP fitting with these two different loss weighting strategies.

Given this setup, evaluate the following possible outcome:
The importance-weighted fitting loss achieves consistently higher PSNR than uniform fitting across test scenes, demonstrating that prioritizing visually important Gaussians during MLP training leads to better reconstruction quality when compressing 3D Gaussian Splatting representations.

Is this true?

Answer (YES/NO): YES